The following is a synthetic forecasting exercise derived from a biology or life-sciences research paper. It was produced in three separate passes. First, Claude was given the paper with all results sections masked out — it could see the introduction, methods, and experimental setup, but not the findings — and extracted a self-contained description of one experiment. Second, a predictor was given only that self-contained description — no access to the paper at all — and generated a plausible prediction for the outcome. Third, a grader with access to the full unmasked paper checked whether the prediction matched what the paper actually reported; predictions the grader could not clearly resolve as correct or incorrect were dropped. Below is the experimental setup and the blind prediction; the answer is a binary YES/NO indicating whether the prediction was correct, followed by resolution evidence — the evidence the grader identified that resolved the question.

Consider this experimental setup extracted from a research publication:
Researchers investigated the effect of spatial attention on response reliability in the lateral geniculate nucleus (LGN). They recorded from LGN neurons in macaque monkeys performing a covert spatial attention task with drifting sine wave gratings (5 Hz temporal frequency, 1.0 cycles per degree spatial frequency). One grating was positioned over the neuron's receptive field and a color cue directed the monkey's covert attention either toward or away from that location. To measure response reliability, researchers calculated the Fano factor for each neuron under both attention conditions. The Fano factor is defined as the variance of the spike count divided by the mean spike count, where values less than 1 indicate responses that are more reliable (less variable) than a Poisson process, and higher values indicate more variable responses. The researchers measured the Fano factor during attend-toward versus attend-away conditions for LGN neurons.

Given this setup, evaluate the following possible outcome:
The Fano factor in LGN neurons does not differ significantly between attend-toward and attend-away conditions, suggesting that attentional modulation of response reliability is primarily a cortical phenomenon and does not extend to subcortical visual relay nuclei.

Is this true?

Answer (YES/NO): NO